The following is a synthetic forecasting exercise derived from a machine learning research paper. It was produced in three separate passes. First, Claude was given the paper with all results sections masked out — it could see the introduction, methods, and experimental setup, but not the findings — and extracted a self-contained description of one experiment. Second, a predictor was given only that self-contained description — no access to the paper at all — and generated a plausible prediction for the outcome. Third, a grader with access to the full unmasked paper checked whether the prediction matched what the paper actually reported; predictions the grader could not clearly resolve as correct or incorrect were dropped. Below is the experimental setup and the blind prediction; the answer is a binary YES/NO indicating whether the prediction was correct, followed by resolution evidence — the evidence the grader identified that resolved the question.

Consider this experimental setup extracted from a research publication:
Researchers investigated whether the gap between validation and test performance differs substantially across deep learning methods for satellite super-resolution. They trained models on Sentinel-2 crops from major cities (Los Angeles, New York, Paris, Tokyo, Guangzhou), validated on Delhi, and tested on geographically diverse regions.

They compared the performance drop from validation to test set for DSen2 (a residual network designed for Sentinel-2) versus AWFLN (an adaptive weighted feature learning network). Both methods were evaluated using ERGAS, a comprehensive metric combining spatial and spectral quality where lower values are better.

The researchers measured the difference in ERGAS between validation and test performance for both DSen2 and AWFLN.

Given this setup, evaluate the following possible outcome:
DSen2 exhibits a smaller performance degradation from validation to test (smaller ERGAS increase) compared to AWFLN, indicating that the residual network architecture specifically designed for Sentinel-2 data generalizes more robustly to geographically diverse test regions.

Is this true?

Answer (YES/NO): YES